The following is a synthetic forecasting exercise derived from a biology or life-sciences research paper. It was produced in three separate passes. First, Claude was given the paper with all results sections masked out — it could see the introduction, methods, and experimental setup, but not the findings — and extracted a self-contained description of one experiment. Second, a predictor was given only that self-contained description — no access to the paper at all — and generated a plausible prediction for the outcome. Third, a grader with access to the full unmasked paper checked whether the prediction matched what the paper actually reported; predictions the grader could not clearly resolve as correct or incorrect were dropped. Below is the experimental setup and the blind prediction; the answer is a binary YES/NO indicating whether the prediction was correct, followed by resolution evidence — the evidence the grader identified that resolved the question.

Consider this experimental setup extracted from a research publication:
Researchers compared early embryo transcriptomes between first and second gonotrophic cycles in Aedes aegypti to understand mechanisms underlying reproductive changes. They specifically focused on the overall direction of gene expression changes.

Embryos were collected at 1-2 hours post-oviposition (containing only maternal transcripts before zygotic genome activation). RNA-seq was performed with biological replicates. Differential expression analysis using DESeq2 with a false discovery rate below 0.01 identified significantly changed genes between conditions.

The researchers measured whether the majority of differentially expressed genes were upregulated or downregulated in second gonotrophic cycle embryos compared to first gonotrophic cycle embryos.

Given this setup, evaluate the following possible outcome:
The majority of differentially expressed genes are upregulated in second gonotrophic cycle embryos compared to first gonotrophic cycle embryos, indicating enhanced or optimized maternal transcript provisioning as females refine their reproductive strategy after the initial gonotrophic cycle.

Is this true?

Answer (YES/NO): NO